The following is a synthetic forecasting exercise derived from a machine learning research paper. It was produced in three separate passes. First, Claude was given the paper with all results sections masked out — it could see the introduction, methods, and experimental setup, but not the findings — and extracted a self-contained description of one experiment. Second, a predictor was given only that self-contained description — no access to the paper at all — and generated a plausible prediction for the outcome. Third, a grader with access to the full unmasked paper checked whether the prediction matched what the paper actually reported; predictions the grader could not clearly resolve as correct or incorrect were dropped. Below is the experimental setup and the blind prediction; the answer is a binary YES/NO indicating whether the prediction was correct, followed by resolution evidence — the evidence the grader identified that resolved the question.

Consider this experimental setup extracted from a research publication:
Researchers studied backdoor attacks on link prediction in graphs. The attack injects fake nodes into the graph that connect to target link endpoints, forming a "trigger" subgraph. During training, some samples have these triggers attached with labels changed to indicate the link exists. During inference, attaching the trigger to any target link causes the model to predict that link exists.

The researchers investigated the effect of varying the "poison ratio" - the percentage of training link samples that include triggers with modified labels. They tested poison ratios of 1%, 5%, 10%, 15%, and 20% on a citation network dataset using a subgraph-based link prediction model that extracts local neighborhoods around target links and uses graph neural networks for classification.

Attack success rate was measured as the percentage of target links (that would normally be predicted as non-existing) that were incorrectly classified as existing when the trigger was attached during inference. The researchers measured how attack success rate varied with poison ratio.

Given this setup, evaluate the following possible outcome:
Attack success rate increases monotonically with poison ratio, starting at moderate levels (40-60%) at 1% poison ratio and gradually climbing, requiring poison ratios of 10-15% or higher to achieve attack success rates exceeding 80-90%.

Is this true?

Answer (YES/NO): NO